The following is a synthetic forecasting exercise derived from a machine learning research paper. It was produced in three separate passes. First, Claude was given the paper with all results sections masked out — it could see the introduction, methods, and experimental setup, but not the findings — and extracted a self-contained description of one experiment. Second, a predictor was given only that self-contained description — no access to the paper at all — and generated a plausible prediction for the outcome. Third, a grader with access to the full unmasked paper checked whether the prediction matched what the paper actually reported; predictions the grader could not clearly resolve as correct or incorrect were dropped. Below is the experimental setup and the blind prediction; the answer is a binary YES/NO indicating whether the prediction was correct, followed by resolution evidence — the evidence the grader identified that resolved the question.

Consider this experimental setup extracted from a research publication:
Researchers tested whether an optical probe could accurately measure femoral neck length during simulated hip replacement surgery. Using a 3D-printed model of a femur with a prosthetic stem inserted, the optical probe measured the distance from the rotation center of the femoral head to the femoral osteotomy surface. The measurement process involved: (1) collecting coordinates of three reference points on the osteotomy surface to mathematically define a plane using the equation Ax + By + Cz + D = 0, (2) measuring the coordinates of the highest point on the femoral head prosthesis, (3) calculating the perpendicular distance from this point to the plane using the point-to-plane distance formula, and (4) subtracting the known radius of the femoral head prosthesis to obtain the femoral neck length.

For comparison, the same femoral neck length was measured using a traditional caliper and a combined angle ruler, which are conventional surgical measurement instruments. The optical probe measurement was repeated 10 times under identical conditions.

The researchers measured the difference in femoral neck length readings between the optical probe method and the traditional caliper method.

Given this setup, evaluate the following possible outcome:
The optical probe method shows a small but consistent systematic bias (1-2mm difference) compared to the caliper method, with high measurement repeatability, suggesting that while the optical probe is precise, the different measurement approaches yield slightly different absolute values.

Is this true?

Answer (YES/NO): NO